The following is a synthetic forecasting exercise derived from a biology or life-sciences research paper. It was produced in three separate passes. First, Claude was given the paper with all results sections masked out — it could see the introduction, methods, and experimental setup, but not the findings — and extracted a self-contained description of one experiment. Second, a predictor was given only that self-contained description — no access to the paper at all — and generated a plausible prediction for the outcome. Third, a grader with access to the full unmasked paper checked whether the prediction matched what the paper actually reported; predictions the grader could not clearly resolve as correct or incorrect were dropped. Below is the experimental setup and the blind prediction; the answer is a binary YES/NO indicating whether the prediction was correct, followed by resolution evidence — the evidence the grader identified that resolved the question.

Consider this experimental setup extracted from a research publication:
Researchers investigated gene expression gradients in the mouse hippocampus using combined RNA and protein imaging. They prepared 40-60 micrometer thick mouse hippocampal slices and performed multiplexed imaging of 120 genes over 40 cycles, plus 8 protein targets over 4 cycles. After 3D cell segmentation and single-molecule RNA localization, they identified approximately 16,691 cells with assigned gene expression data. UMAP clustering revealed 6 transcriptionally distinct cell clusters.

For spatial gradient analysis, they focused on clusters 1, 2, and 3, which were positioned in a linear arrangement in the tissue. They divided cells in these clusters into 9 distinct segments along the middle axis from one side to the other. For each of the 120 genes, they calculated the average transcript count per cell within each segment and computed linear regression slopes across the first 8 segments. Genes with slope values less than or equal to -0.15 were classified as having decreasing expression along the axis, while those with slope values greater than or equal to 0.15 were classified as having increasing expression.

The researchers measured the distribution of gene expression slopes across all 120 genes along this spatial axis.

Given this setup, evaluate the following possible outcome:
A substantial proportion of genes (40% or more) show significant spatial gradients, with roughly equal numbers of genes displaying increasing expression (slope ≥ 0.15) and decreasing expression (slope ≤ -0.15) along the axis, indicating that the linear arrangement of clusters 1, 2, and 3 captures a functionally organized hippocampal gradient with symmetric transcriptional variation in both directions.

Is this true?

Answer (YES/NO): NO